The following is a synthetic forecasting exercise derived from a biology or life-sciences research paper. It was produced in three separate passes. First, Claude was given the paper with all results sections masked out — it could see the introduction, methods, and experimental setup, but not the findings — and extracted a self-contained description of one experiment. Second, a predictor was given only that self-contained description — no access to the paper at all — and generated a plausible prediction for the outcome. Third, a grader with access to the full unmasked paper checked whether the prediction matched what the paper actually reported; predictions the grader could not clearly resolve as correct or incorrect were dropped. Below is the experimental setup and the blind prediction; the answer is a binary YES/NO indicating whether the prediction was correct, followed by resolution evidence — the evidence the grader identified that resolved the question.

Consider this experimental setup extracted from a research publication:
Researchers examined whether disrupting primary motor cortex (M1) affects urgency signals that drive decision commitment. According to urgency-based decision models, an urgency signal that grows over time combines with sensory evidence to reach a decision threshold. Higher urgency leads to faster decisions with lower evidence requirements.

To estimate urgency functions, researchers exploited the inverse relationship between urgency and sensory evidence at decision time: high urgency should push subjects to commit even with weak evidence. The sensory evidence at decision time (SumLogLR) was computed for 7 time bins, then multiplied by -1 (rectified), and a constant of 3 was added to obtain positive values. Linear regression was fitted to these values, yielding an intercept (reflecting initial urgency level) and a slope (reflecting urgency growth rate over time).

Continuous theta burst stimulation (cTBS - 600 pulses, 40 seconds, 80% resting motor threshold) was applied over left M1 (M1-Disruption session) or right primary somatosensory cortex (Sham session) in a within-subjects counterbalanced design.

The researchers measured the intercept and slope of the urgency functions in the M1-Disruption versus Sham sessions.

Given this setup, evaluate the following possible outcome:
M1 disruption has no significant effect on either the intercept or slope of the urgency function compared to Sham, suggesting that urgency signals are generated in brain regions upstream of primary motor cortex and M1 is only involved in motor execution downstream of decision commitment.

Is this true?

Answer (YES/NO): YES